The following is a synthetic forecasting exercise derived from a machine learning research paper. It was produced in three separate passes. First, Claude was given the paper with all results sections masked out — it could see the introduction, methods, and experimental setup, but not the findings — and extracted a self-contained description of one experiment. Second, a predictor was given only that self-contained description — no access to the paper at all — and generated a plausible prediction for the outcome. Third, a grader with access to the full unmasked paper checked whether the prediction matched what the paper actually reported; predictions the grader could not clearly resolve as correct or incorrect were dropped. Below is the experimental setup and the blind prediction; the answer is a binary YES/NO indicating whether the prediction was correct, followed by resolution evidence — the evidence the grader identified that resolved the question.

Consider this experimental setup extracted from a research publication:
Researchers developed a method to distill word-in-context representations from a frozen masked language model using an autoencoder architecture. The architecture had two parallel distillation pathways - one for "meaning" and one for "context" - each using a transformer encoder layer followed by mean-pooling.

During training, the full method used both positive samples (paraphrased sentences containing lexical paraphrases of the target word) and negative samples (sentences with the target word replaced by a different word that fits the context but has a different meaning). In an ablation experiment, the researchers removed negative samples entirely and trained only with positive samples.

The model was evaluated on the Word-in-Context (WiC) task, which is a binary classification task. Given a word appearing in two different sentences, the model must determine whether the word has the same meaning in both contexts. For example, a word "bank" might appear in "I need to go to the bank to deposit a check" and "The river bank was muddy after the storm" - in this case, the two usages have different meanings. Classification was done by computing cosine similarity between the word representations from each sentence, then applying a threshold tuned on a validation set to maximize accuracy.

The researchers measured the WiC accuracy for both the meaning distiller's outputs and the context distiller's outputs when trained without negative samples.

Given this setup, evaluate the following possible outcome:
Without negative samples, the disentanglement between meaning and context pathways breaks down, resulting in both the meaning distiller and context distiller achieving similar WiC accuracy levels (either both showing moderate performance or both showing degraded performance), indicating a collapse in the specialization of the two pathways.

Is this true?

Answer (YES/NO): NO